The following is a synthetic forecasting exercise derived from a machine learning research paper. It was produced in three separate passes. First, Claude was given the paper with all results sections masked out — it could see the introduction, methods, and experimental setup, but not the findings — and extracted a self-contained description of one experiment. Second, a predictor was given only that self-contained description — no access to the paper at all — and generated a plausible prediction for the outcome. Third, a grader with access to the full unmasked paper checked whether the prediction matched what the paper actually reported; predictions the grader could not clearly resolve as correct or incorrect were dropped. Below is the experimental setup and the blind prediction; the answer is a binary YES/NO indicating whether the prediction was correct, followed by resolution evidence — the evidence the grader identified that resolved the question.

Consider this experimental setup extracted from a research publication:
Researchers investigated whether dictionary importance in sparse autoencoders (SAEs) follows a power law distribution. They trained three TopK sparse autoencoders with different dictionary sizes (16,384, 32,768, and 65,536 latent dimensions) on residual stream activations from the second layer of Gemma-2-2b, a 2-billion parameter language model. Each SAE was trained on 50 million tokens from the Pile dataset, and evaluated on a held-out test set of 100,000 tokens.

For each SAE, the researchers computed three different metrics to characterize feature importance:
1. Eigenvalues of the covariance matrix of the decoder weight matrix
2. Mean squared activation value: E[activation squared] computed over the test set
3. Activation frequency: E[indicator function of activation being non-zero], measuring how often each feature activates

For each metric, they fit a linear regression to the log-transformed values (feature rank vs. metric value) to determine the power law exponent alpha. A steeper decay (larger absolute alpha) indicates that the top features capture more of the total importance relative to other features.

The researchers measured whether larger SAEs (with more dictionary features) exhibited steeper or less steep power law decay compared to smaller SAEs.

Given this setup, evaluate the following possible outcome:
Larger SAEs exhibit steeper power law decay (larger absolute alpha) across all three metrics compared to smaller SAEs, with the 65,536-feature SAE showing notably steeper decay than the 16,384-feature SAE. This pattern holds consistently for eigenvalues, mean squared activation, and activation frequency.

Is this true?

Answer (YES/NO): NO